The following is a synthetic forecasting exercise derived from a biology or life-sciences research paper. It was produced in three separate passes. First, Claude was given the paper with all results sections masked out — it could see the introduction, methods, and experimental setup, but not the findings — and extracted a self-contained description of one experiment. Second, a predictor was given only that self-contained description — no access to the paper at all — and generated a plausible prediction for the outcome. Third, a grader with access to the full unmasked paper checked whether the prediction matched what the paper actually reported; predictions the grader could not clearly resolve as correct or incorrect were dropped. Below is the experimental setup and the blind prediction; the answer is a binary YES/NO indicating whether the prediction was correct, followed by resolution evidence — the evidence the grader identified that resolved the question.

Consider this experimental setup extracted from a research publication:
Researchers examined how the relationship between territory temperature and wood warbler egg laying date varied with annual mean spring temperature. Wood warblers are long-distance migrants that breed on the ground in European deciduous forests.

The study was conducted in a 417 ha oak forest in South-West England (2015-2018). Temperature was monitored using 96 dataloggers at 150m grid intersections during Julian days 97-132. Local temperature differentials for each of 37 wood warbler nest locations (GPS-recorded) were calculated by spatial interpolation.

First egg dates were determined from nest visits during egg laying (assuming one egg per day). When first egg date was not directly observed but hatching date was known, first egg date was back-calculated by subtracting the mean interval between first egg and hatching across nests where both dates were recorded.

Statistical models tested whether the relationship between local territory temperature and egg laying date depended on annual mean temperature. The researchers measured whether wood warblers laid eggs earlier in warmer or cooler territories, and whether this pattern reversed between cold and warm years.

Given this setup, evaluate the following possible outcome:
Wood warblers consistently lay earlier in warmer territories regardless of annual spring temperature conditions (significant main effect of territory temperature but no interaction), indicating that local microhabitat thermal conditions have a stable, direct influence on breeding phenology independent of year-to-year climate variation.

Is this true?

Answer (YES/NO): NO